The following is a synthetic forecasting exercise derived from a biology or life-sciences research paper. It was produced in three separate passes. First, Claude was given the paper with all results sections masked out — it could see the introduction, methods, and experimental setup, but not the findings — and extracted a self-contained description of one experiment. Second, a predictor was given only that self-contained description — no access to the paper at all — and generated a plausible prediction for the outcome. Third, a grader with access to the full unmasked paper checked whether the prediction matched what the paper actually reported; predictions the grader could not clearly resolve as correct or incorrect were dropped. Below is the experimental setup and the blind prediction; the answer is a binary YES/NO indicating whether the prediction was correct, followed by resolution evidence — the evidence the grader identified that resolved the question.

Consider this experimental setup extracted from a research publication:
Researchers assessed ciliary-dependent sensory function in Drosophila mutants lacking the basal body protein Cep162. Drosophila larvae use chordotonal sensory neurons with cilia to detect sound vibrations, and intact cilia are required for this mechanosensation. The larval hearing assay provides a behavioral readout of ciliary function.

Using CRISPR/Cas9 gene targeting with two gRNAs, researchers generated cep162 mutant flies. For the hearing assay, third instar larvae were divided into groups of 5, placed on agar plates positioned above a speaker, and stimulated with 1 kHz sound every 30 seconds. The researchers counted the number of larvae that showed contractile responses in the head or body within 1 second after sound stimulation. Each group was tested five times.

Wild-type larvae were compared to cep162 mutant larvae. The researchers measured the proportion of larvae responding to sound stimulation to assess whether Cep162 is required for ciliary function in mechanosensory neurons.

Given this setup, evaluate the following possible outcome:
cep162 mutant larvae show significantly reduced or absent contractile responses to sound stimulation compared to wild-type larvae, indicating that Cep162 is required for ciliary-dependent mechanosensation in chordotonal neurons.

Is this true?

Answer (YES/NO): NO